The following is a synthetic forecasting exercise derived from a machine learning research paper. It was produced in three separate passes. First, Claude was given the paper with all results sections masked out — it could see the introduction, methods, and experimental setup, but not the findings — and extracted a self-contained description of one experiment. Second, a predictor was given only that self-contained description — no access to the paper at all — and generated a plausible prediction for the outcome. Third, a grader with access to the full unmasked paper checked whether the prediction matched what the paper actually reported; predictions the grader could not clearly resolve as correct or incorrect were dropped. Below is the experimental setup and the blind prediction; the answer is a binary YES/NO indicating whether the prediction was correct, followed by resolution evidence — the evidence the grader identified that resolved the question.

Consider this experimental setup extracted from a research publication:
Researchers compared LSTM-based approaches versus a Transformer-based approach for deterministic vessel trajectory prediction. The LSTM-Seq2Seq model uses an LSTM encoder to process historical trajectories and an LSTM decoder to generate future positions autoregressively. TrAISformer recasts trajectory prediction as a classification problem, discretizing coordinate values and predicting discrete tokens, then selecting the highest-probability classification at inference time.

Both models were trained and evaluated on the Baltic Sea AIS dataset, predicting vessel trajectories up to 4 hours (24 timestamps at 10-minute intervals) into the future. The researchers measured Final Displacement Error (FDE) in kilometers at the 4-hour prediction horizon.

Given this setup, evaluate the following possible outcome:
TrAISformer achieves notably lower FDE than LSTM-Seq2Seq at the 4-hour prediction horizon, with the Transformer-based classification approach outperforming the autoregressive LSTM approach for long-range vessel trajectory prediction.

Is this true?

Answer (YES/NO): NO